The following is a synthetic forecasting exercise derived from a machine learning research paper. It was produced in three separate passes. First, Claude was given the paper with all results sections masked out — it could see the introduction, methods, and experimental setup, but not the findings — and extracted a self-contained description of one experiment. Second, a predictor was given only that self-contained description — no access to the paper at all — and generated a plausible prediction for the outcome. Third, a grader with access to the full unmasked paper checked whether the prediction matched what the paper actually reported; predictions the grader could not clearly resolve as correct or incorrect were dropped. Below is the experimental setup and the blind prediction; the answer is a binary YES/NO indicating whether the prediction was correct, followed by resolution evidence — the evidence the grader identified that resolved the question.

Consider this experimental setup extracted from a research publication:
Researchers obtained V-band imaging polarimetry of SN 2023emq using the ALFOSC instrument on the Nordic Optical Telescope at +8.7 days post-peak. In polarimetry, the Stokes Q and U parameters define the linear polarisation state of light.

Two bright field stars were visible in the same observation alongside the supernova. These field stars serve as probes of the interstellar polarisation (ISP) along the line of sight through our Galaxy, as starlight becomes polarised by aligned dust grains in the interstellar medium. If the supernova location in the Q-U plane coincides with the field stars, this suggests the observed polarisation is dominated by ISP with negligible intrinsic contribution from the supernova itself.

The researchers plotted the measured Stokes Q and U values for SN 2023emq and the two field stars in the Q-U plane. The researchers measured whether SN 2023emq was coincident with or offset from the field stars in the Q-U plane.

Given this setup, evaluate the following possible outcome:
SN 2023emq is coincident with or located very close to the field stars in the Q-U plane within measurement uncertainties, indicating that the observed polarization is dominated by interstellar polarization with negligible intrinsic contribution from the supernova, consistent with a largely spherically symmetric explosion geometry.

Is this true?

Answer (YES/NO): NO